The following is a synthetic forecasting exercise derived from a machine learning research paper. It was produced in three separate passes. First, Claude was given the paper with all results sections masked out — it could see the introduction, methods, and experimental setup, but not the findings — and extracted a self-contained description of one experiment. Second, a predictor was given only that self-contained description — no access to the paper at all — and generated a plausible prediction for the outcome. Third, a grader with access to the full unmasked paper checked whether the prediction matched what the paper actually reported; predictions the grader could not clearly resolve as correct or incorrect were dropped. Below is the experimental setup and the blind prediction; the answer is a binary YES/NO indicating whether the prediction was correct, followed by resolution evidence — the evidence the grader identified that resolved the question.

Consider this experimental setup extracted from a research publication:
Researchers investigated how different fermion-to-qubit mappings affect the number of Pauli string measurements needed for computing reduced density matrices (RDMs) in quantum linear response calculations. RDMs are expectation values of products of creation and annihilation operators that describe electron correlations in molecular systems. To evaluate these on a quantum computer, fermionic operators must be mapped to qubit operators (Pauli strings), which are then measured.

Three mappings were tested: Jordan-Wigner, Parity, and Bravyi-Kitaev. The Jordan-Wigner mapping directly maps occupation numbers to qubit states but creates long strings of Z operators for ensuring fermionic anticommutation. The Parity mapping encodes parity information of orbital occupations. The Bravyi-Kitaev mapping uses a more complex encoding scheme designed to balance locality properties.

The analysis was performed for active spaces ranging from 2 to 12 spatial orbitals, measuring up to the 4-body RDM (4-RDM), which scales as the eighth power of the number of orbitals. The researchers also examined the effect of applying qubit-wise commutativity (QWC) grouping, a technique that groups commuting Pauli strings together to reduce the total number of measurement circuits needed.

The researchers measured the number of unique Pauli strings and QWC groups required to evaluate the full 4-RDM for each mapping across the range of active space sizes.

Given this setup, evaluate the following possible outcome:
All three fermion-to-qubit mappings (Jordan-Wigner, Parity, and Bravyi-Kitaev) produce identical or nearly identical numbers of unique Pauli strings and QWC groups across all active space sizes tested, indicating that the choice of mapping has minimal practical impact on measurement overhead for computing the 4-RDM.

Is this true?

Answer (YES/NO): NO